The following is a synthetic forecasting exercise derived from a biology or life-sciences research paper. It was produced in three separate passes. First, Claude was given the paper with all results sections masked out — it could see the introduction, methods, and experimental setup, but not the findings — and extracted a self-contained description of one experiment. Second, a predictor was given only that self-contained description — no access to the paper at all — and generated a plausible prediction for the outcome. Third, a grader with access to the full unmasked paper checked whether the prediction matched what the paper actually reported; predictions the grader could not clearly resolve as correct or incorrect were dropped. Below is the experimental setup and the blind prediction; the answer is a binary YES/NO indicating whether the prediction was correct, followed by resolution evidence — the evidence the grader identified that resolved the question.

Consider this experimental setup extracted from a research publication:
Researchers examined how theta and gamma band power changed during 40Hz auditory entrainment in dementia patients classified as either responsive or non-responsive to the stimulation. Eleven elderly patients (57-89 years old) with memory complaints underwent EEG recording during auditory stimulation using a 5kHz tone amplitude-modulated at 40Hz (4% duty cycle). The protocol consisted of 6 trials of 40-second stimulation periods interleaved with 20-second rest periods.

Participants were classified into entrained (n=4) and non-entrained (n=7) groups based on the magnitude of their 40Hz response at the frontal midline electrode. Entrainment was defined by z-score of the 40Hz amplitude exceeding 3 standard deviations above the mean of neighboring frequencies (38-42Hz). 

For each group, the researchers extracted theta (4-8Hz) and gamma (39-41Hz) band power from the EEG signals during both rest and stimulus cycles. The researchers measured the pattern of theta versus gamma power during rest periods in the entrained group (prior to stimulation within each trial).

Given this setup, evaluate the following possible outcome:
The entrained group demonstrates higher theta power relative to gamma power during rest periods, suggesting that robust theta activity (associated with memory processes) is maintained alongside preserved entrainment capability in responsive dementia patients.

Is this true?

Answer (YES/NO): YES